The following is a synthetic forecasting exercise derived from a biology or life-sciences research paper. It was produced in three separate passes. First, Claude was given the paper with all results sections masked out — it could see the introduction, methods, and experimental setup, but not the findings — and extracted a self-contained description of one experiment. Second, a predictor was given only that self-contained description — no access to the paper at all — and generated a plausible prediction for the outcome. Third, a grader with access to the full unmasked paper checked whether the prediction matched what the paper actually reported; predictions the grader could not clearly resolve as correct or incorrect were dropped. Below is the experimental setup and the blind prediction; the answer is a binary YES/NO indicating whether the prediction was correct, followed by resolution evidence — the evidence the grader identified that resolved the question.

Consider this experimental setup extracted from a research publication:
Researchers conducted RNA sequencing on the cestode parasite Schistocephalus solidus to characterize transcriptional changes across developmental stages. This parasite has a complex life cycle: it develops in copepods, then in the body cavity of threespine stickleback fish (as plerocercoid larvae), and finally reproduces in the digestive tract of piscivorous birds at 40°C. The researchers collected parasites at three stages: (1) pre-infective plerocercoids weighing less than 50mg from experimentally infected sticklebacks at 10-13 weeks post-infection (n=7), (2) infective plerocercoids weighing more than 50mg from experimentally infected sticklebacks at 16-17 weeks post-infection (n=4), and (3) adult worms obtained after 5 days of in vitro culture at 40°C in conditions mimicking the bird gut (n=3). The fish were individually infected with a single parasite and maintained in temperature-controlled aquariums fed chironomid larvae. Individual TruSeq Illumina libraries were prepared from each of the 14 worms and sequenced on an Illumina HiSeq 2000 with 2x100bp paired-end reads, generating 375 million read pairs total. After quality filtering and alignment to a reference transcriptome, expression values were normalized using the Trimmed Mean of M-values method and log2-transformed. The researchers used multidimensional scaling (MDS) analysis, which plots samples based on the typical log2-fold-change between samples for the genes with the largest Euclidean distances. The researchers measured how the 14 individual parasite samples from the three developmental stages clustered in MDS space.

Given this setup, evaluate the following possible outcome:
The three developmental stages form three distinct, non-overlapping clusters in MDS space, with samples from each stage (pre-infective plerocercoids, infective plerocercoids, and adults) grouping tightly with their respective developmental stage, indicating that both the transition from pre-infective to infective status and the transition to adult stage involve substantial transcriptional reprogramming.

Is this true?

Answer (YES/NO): NO